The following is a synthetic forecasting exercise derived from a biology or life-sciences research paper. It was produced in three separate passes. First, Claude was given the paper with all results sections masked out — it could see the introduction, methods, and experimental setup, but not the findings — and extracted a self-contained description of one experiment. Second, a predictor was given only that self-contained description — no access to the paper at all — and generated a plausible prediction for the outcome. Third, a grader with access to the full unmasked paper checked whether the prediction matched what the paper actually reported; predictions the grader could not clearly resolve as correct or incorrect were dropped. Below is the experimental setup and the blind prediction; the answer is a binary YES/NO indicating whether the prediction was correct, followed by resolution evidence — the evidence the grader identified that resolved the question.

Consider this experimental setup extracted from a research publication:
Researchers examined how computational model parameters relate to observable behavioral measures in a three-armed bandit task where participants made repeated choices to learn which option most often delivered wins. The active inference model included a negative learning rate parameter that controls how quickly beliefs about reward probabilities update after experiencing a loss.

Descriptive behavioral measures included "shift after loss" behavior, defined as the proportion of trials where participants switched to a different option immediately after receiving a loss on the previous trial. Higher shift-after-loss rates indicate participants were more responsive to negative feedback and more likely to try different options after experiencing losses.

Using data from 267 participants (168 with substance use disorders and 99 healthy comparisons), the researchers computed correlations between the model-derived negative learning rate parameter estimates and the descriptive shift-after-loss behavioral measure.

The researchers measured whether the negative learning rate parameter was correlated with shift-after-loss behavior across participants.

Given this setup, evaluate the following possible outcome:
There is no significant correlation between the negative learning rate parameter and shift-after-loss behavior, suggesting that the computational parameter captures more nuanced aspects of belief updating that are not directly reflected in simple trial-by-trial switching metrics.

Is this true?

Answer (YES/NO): NO